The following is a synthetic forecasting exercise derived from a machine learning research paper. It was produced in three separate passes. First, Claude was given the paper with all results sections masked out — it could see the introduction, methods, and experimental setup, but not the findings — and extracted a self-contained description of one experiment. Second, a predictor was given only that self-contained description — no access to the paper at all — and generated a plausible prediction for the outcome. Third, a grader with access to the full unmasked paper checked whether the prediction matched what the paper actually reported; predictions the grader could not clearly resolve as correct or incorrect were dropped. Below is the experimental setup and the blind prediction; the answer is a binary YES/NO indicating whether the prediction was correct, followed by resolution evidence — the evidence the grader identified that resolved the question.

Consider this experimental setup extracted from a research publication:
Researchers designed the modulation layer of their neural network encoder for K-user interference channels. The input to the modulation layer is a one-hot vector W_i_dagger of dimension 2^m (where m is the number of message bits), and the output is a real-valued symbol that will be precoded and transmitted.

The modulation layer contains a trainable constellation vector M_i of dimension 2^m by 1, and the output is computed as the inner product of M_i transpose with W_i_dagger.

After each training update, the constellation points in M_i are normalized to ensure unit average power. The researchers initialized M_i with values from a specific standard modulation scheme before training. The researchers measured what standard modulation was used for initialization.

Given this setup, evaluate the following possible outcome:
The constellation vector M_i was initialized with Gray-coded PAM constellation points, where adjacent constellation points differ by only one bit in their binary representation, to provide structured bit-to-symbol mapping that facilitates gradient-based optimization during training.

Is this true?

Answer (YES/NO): NO